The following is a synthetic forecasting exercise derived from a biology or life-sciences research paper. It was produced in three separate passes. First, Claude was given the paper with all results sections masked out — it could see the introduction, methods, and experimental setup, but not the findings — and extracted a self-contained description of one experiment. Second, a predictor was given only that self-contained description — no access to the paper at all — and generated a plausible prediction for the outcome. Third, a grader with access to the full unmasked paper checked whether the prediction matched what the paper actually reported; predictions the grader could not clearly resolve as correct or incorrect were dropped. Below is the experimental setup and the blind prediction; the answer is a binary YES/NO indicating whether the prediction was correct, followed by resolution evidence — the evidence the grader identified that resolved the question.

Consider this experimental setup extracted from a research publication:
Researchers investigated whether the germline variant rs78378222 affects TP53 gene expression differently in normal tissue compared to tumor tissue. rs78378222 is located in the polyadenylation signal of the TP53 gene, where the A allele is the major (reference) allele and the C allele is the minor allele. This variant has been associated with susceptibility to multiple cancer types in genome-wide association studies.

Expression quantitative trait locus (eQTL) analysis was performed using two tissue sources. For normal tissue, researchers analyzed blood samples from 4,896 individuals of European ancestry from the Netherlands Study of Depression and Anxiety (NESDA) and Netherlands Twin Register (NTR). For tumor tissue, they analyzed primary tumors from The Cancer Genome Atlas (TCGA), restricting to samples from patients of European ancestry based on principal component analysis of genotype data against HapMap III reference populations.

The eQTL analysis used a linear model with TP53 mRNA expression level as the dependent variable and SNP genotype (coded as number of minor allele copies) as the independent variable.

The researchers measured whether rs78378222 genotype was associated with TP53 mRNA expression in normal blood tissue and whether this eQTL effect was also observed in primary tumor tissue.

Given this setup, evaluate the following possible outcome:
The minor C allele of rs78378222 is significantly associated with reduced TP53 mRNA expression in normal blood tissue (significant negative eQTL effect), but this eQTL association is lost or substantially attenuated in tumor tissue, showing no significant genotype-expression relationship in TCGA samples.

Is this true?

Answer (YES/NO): NO